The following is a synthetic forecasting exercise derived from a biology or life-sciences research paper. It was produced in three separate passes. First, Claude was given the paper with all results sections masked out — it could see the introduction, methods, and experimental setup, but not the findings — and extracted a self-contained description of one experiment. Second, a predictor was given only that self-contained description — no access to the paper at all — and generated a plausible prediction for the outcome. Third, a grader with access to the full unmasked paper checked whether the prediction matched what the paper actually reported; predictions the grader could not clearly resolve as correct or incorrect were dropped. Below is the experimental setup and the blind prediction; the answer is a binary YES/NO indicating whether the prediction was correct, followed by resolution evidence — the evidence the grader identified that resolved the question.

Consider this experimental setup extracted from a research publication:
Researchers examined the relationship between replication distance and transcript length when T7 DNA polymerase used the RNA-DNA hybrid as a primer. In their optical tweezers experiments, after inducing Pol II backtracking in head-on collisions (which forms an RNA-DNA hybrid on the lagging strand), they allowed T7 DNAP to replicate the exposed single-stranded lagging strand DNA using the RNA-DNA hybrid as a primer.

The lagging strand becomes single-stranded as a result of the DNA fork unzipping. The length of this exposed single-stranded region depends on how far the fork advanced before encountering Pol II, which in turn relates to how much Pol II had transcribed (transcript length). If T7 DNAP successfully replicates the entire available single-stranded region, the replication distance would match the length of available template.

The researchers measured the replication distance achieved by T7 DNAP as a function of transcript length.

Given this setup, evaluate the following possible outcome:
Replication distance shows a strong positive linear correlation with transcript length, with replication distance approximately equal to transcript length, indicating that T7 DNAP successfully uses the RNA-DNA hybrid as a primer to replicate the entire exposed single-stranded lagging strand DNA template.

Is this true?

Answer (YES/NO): YES